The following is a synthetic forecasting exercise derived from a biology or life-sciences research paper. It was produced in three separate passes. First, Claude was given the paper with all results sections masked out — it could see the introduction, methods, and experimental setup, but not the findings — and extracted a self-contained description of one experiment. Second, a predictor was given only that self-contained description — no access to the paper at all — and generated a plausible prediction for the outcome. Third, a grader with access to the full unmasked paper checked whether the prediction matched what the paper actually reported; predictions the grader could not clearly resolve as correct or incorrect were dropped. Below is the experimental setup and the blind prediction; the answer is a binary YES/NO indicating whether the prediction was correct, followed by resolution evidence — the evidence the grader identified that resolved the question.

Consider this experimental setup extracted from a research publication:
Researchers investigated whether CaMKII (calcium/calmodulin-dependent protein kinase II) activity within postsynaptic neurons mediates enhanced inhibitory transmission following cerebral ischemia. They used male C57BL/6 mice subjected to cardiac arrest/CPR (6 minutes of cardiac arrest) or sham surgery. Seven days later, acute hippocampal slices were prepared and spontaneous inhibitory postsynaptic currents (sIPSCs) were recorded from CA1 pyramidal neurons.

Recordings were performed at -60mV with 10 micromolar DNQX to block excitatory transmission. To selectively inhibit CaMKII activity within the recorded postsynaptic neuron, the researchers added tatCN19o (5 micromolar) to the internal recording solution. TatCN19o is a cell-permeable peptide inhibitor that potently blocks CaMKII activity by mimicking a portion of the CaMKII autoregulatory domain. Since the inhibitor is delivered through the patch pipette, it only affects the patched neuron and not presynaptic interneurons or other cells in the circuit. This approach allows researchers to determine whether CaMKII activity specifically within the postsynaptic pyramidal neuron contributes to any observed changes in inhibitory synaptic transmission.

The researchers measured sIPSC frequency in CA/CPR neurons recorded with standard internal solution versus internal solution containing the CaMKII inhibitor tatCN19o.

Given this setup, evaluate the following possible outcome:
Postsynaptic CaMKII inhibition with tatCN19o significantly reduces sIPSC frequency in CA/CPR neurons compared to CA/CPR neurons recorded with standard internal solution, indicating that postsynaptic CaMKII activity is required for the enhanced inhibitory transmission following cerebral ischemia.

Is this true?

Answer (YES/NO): NO